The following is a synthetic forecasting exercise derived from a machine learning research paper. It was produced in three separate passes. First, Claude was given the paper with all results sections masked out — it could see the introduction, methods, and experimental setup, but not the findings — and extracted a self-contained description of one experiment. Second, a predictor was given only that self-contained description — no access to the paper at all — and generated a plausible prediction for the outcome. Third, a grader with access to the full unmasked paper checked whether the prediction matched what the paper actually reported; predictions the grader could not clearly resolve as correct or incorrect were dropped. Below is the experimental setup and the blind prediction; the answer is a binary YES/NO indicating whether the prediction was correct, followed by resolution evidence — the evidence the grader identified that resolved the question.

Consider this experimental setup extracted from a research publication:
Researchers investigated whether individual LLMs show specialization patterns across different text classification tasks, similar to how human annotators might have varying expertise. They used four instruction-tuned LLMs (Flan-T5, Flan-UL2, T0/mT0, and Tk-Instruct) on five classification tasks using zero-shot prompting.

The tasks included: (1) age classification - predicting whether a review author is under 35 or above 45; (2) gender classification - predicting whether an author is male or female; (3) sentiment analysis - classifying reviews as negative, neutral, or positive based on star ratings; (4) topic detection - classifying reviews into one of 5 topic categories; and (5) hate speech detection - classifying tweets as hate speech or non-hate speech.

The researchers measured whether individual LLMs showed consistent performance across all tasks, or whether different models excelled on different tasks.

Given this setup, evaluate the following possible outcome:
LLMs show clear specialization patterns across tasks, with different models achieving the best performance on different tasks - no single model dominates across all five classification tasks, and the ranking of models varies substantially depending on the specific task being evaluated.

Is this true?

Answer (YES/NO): YES